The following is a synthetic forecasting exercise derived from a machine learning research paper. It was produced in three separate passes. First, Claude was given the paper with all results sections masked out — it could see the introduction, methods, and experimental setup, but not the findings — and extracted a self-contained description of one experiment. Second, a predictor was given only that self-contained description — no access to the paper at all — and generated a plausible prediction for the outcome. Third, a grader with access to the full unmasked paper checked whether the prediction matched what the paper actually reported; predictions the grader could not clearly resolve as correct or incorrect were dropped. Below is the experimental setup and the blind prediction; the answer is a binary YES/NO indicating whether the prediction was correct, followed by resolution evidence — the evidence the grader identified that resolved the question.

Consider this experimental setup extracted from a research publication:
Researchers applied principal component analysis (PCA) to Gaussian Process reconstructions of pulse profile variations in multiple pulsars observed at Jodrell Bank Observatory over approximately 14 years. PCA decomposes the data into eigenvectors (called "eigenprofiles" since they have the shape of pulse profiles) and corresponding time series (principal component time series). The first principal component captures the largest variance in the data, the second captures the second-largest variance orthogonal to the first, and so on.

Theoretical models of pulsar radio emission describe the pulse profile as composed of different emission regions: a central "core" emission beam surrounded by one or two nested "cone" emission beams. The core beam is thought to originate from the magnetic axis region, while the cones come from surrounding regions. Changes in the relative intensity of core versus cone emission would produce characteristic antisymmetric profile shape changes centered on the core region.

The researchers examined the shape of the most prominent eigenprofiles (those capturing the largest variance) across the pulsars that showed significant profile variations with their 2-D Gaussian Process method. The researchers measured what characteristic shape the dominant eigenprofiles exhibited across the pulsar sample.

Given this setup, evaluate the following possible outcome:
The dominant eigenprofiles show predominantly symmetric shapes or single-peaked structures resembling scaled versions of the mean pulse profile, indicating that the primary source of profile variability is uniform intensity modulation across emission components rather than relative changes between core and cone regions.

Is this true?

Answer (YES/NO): NO